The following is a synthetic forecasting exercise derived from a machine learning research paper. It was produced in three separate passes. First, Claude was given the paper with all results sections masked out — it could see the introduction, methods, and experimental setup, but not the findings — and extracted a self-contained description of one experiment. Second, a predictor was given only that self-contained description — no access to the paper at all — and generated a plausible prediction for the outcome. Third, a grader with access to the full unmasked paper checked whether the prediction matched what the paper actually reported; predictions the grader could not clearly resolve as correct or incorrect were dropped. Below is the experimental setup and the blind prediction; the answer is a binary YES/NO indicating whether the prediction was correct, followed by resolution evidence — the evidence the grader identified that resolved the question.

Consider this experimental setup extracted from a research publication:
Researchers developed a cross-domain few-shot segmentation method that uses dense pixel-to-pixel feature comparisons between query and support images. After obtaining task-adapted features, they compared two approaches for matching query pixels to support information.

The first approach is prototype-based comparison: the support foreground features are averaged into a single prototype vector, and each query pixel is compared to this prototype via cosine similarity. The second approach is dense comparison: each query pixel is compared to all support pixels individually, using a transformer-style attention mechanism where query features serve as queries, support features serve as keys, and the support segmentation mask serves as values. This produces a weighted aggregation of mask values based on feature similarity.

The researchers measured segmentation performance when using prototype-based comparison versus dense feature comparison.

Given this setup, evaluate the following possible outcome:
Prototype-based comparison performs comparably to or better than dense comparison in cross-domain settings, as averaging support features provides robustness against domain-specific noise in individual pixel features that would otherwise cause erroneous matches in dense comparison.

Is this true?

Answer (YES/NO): NO